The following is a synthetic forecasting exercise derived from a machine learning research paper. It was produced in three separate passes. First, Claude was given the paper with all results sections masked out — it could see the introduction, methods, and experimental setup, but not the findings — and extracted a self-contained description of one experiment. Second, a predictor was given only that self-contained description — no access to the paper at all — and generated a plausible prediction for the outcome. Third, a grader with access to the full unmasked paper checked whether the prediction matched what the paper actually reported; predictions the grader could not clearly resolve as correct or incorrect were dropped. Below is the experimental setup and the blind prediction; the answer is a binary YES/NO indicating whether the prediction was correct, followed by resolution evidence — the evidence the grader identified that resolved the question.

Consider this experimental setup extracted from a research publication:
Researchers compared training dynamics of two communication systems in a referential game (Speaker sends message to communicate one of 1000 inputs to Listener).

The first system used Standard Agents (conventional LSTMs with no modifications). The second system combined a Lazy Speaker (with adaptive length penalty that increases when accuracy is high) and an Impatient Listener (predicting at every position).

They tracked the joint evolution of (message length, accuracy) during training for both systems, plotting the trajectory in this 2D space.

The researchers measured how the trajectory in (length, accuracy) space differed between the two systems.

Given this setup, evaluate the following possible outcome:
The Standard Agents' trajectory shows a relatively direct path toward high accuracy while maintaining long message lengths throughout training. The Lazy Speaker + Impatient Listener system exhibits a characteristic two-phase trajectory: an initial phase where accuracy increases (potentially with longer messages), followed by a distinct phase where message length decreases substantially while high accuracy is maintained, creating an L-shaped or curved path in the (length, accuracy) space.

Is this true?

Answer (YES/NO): NO